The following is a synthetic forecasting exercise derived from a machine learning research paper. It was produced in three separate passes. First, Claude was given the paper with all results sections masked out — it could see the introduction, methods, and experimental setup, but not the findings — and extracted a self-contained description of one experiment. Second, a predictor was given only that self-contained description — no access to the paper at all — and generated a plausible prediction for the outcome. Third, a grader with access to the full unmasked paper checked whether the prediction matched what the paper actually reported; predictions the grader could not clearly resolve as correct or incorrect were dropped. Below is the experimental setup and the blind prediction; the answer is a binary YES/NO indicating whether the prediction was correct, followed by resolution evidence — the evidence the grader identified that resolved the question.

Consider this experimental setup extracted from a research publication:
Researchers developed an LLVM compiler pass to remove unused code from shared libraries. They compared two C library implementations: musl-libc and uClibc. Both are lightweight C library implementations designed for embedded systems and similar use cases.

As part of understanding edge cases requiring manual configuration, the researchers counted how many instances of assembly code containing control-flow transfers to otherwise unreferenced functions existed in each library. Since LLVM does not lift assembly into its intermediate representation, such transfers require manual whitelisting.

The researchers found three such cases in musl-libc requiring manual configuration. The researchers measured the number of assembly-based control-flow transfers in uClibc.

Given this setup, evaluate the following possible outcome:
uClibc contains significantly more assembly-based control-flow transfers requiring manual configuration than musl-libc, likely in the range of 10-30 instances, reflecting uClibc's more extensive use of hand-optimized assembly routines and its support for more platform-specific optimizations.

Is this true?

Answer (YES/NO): NO